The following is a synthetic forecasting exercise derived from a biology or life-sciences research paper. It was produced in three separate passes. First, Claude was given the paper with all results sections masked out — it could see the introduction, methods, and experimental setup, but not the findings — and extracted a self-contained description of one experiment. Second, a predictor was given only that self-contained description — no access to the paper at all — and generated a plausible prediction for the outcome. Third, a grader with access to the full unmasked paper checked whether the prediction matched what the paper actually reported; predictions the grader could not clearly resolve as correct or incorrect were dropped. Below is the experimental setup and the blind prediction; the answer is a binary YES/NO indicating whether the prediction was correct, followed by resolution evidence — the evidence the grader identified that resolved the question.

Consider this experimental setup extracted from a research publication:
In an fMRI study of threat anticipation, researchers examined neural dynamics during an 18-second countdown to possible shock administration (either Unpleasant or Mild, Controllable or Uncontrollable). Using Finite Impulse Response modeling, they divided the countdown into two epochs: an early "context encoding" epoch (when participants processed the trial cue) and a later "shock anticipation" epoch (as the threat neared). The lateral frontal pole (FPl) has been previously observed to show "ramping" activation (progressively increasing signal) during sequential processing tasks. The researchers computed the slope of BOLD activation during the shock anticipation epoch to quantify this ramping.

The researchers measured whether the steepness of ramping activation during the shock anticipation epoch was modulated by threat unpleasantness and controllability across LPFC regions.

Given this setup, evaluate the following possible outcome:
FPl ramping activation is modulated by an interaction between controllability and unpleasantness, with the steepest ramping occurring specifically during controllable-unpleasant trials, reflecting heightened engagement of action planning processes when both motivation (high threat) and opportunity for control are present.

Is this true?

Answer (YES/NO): NO